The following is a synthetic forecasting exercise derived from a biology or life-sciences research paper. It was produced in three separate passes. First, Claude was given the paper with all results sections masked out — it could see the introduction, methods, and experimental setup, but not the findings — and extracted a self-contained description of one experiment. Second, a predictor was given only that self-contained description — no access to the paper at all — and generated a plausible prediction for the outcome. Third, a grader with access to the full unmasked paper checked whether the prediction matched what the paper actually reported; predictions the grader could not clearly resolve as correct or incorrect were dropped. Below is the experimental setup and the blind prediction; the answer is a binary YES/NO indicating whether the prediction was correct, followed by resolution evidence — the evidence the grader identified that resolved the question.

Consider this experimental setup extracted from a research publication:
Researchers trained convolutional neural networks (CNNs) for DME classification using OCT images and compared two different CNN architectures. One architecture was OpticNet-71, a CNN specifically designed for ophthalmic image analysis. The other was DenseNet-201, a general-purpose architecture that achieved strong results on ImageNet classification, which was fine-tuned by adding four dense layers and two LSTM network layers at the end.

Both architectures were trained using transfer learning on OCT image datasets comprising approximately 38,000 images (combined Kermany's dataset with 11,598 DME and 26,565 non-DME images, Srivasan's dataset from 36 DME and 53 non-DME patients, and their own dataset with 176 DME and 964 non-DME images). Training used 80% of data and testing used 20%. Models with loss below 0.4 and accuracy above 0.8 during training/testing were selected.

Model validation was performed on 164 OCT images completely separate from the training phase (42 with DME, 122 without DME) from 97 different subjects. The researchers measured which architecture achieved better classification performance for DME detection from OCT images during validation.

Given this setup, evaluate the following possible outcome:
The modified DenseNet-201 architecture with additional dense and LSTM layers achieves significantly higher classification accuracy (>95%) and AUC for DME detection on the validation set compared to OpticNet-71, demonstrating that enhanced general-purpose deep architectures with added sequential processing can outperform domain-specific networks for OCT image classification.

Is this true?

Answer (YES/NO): NO